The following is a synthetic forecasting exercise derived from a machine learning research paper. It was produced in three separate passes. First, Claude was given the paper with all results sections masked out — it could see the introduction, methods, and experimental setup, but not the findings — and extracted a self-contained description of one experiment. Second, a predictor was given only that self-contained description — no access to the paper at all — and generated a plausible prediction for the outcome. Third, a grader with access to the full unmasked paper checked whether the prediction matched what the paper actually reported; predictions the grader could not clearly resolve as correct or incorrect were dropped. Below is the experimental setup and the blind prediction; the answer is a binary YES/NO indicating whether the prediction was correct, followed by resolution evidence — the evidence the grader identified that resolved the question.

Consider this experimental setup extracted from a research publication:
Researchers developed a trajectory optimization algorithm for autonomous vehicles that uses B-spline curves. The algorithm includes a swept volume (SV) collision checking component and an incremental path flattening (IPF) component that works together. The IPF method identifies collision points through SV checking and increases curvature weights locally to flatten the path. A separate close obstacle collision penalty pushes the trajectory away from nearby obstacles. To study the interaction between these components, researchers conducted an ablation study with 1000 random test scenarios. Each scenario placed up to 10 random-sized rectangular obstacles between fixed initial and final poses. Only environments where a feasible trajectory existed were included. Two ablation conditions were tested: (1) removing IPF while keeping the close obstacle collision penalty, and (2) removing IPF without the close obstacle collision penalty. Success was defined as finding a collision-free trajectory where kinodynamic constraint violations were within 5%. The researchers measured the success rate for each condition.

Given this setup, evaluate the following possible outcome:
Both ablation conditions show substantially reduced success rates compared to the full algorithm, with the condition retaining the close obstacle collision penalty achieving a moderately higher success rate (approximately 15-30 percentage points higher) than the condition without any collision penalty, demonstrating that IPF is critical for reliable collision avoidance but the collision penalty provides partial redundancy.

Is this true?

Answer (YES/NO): NO